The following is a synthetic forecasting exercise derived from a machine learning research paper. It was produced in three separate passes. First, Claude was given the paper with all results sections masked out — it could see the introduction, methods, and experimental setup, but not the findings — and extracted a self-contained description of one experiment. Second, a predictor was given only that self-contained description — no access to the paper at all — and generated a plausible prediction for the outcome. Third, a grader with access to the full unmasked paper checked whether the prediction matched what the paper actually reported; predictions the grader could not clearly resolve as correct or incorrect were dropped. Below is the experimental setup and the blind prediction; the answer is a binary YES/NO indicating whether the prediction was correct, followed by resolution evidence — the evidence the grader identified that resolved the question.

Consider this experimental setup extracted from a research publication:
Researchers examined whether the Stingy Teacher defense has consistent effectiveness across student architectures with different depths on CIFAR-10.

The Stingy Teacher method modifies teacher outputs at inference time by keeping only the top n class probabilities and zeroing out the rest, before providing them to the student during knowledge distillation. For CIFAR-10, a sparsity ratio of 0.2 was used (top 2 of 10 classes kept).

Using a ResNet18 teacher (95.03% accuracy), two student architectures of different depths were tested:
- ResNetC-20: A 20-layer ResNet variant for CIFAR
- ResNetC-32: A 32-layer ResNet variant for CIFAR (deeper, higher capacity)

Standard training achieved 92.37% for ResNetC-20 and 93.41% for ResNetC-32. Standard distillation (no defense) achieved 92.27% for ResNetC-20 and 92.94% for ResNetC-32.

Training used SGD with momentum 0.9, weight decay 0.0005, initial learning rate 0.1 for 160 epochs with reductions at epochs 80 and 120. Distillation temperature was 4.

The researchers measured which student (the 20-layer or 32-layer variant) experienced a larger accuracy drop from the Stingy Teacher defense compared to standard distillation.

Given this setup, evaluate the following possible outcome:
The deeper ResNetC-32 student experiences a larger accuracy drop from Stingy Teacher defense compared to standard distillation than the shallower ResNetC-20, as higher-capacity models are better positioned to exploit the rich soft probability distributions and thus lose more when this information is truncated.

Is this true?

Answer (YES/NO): NO